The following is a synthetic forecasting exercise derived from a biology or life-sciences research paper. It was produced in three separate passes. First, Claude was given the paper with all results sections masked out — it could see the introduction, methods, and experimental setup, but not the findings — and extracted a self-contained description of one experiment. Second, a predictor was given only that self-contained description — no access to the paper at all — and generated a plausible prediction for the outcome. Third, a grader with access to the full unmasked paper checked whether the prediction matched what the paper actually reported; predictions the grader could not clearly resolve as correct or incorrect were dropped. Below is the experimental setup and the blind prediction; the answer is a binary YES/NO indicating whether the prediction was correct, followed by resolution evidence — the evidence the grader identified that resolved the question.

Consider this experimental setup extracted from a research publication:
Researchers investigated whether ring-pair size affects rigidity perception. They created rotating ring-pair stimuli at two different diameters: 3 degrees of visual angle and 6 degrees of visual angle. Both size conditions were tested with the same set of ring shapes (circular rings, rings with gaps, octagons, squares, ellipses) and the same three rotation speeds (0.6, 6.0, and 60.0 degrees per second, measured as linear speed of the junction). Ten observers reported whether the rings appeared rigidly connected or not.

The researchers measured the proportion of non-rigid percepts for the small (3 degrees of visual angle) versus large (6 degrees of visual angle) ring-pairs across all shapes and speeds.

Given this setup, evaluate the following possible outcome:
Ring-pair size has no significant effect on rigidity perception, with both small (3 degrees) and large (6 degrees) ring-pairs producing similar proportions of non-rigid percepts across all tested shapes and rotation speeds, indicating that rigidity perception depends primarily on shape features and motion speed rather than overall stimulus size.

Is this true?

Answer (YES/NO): YES